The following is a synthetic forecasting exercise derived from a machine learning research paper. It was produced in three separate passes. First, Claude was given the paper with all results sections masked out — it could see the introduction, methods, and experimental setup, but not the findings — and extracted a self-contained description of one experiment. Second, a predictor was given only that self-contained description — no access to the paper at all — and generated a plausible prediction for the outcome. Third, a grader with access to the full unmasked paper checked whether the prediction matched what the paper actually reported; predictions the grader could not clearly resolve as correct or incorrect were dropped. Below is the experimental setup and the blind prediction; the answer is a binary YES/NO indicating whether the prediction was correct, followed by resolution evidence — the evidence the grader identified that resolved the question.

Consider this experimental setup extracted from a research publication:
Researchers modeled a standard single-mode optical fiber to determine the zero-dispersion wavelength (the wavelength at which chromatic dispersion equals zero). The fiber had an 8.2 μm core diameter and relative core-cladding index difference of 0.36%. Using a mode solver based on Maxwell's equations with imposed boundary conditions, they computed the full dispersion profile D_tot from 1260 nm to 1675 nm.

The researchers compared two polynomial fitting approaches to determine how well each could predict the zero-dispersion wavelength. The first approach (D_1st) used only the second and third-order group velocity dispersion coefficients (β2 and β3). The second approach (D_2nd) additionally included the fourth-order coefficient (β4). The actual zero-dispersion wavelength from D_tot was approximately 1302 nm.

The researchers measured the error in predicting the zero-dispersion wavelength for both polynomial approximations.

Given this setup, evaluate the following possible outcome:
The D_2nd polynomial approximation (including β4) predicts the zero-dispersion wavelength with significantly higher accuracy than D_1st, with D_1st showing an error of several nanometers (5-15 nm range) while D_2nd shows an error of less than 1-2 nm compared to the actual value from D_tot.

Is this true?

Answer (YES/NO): YES